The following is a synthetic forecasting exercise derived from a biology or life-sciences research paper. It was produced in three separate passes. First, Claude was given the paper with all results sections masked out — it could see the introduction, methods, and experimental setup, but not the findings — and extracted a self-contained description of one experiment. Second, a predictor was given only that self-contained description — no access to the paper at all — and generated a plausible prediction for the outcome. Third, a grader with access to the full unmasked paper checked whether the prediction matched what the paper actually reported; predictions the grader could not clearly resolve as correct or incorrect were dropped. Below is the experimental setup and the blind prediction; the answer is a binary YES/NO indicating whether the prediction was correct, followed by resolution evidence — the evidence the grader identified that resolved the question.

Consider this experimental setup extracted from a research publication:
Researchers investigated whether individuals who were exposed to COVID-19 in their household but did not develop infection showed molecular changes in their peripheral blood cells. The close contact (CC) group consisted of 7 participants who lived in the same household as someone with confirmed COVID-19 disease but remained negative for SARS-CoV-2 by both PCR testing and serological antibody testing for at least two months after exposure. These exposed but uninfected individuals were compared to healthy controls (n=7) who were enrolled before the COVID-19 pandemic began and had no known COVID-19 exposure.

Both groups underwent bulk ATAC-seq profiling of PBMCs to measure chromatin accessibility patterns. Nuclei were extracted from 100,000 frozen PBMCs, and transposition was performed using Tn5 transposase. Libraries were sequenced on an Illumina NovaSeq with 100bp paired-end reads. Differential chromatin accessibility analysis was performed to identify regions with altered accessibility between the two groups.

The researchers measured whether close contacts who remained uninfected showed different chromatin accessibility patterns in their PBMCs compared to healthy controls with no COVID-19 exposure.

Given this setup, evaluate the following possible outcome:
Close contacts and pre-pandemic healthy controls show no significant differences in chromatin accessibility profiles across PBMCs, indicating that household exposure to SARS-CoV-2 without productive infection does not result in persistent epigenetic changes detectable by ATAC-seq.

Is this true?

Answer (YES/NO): NO